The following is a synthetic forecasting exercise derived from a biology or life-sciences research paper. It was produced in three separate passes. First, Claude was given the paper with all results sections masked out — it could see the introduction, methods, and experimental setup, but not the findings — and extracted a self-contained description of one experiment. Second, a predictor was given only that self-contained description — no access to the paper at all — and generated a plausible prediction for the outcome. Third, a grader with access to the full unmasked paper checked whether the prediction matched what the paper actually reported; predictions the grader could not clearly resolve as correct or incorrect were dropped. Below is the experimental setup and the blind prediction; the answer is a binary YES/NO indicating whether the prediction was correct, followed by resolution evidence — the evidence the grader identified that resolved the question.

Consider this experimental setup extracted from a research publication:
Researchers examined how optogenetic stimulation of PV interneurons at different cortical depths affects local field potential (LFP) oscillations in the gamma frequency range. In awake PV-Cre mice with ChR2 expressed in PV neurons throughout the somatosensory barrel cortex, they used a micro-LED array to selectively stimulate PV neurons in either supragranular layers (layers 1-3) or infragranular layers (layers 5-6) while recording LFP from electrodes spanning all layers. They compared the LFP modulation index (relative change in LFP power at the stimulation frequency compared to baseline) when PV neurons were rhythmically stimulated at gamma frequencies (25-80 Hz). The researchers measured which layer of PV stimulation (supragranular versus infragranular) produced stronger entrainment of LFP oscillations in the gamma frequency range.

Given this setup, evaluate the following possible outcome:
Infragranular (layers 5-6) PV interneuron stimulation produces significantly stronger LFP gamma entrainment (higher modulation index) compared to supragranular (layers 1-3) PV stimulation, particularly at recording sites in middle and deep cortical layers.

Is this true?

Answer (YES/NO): NO